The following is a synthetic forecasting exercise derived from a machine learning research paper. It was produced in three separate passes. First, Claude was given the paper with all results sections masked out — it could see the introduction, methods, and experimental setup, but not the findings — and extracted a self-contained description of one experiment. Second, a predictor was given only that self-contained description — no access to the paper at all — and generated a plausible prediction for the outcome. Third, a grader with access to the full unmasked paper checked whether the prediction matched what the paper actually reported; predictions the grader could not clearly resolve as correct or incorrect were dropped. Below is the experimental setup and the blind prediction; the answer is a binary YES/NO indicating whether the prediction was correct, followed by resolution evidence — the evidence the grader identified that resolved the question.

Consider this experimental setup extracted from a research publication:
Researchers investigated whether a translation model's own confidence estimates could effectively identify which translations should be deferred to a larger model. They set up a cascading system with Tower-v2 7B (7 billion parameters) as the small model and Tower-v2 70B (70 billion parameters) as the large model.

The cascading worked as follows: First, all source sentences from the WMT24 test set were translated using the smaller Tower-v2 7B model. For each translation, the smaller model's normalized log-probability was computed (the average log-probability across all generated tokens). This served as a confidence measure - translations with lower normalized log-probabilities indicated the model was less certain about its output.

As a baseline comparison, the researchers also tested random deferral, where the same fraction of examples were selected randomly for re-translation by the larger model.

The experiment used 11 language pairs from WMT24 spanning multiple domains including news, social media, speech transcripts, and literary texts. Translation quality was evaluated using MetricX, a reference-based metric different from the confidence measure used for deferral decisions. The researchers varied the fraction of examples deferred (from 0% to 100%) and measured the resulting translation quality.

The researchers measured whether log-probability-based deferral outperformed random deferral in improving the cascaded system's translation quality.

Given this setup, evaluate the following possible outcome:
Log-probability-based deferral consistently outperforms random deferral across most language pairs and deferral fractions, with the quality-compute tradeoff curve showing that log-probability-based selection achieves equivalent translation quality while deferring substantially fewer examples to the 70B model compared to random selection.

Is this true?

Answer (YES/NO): NO